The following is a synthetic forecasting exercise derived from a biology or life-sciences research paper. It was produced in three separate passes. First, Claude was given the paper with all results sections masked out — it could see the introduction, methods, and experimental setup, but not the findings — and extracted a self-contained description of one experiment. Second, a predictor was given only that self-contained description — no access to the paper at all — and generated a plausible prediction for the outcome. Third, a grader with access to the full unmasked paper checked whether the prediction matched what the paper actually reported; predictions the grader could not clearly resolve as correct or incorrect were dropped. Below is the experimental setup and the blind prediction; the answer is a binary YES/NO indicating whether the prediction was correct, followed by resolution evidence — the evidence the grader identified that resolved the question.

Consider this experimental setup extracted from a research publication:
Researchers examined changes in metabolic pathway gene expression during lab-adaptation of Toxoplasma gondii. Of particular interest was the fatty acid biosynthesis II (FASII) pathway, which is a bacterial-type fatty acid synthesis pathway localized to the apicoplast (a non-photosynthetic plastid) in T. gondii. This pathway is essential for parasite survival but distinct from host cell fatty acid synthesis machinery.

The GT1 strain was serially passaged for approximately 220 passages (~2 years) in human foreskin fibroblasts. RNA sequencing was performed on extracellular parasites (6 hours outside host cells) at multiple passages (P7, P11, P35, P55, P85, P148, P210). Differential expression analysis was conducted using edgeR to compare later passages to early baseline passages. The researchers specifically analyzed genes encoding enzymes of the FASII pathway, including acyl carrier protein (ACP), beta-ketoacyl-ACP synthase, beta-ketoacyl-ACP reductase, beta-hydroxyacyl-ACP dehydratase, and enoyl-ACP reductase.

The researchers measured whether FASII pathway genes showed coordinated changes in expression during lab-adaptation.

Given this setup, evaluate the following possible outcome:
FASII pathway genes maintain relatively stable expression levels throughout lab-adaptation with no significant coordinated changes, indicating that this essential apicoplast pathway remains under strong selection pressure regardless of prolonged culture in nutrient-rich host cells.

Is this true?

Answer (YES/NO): NO